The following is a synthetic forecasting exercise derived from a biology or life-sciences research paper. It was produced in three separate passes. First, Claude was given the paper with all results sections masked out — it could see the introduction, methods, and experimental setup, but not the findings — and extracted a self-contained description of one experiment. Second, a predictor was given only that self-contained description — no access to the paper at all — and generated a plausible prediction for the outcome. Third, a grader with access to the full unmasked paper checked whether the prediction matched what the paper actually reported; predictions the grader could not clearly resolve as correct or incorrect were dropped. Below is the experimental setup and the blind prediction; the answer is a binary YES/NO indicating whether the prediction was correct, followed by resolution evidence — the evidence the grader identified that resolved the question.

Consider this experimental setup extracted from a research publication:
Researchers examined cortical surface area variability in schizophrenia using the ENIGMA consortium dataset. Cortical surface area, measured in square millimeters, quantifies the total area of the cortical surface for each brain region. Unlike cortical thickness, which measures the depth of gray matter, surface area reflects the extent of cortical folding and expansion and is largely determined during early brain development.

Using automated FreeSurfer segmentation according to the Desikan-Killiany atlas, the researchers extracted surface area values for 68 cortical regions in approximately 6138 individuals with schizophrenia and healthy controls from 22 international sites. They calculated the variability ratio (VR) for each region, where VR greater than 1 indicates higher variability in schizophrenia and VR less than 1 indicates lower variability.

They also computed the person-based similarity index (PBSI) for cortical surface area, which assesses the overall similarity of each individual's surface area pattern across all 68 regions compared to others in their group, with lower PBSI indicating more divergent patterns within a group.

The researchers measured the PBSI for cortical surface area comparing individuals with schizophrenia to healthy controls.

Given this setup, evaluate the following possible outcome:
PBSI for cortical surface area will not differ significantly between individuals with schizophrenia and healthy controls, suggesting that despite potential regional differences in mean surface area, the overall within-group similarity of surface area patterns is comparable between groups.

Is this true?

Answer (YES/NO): NO